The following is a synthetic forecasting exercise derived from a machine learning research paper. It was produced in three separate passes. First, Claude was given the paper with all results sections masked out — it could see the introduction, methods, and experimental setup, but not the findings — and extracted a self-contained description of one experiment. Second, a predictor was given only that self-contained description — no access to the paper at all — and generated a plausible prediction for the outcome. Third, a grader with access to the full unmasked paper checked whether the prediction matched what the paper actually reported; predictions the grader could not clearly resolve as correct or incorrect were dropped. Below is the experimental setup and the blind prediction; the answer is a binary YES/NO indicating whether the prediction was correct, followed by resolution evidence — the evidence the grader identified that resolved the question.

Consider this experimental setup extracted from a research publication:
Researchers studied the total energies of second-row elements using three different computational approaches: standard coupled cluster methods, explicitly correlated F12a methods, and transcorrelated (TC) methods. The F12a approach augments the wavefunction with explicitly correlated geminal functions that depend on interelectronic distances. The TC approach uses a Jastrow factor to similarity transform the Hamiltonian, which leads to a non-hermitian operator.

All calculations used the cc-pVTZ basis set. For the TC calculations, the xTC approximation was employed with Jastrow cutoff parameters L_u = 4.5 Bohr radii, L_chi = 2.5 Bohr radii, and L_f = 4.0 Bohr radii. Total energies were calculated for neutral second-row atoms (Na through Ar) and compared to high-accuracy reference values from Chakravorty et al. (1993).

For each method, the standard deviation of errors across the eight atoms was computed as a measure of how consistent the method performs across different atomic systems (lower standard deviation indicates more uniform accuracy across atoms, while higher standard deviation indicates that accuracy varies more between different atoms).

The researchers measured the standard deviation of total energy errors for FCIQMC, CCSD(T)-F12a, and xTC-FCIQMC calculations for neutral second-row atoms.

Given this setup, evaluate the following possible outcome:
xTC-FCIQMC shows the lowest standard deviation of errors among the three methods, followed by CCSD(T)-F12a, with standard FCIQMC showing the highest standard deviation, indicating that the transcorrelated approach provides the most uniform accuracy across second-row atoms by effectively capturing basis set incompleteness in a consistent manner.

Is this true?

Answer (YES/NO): YES